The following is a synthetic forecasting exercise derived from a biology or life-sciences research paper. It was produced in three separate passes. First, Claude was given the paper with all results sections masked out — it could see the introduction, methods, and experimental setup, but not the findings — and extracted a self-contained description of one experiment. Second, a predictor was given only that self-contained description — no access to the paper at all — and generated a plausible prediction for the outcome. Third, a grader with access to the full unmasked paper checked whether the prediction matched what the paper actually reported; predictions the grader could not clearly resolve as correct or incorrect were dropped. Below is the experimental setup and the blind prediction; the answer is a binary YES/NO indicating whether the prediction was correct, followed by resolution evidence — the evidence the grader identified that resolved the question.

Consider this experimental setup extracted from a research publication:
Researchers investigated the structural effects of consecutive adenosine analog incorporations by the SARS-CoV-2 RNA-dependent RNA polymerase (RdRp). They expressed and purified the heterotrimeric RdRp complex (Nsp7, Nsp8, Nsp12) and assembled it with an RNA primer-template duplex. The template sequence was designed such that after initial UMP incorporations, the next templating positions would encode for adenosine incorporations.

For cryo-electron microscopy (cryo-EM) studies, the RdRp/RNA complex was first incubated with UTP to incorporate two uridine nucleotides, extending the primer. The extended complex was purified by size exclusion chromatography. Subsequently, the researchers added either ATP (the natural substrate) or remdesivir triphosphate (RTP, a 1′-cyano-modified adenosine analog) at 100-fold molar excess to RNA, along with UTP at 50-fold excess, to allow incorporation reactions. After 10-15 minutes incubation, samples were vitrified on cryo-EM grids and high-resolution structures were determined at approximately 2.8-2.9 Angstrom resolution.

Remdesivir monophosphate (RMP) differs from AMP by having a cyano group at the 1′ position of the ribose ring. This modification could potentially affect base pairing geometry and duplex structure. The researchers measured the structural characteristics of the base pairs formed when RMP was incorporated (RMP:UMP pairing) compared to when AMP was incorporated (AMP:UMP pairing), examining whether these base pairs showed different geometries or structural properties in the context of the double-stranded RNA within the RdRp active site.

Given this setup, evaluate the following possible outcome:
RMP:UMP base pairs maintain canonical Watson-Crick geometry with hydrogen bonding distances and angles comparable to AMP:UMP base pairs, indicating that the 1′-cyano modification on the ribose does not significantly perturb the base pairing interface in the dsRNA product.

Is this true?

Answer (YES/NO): NO